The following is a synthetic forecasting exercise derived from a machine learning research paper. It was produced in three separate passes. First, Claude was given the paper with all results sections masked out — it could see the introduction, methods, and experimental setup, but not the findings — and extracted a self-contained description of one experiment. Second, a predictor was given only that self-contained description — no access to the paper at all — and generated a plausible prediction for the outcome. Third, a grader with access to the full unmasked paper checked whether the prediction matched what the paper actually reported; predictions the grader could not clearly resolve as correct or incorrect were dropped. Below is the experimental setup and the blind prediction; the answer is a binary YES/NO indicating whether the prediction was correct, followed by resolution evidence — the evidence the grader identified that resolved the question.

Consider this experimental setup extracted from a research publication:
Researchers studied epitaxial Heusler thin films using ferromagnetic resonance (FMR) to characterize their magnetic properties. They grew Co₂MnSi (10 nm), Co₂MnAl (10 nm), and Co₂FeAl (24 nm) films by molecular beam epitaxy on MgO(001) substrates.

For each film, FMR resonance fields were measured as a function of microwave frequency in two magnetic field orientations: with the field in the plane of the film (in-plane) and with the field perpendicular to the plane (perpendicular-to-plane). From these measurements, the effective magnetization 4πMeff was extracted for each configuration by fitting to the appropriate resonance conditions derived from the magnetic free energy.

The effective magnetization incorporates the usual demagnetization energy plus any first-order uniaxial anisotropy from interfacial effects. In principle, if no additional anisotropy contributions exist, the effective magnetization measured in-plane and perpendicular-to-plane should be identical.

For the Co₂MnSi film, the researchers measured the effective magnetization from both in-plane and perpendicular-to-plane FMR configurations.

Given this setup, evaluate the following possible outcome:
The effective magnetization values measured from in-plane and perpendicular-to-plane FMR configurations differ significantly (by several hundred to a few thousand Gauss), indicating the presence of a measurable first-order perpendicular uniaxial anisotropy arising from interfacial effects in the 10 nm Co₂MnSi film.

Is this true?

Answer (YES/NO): YES